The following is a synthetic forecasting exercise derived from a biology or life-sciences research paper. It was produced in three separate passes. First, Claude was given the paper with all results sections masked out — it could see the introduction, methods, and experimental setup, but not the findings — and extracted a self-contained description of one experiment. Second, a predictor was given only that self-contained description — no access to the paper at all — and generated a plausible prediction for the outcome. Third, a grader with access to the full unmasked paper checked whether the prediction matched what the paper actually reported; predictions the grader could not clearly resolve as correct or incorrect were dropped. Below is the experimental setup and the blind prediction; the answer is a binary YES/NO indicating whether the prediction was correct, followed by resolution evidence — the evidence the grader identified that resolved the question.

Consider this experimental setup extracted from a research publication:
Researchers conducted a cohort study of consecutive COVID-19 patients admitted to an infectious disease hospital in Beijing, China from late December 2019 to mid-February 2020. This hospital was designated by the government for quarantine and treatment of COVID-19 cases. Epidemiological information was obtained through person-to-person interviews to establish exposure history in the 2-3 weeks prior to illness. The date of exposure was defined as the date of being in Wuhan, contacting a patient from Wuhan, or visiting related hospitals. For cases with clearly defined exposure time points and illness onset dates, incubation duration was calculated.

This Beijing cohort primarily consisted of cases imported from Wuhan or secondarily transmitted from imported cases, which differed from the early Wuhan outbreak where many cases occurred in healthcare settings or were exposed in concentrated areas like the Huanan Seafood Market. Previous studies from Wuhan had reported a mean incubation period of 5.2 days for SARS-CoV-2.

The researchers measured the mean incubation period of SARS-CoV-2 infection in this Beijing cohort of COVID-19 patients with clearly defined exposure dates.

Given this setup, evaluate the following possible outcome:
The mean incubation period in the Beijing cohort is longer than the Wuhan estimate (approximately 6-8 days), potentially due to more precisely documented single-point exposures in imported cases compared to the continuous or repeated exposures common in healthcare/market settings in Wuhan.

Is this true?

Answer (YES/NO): YES